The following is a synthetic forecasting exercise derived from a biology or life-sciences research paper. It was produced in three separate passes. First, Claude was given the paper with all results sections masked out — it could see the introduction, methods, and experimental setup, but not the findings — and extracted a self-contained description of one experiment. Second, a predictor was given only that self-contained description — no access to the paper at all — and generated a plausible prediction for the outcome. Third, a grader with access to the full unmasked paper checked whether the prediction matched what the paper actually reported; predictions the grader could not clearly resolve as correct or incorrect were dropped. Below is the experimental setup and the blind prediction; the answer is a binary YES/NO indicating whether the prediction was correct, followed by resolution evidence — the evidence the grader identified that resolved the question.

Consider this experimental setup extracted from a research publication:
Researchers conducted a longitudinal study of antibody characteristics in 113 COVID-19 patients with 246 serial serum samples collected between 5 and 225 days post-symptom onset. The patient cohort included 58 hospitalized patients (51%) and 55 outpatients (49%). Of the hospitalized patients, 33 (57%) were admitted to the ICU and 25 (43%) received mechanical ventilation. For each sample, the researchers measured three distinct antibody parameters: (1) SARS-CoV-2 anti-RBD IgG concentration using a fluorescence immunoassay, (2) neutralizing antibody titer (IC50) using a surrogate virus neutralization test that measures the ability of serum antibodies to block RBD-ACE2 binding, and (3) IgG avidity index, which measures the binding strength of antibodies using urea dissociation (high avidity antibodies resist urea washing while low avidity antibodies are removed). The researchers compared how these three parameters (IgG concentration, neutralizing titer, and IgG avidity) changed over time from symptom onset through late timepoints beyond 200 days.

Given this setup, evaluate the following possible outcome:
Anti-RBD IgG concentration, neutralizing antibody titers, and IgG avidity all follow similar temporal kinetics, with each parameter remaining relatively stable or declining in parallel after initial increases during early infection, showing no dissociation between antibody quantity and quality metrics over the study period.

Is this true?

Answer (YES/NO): NO